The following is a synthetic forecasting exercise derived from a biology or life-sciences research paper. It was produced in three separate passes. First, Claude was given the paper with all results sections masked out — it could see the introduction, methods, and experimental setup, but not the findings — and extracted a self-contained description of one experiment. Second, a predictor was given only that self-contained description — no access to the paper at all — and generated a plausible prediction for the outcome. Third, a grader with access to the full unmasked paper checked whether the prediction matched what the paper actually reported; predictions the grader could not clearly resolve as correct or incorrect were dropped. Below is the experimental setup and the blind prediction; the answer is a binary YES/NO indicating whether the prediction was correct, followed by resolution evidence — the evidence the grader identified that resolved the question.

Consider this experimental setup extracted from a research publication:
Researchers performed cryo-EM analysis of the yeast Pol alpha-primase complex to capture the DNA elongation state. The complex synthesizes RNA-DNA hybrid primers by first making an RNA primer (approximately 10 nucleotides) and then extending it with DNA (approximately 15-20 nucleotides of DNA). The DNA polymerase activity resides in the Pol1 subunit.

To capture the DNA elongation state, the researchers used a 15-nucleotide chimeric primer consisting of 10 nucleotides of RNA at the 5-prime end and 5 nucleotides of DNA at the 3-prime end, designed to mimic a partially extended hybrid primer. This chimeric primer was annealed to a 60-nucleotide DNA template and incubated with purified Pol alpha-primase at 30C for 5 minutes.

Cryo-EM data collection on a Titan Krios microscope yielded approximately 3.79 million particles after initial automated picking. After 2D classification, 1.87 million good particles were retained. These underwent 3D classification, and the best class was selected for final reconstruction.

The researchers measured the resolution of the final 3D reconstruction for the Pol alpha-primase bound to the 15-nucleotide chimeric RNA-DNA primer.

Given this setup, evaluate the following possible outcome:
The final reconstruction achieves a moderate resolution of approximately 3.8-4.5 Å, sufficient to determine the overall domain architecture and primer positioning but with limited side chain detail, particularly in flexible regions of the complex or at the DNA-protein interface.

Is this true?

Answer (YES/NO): NO